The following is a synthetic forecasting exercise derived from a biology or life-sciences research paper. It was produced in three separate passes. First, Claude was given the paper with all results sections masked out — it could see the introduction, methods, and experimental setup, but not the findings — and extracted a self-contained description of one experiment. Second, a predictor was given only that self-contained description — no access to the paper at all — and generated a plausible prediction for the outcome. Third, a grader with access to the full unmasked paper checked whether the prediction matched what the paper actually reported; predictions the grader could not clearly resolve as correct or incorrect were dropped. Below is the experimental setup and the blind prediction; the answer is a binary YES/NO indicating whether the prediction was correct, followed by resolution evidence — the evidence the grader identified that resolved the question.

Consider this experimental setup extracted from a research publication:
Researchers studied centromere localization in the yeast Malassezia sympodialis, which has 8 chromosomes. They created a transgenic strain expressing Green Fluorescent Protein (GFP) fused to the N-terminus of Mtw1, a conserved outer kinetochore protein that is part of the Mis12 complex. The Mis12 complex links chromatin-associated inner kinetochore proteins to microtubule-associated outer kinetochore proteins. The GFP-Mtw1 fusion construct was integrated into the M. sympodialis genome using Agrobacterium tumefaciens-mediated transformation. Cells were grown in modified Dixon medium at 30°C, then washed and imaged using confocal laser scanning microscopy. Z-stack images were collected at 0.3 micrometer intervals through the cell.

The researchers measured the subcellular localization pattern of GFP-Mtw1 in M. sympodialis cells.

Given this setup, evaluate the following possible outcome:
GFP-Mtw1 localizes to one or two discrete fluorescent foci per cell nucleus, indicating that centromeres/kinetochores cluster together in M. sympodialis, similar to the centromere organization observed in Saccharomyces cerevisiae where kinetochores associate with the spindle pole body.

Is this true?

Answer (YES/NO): YES